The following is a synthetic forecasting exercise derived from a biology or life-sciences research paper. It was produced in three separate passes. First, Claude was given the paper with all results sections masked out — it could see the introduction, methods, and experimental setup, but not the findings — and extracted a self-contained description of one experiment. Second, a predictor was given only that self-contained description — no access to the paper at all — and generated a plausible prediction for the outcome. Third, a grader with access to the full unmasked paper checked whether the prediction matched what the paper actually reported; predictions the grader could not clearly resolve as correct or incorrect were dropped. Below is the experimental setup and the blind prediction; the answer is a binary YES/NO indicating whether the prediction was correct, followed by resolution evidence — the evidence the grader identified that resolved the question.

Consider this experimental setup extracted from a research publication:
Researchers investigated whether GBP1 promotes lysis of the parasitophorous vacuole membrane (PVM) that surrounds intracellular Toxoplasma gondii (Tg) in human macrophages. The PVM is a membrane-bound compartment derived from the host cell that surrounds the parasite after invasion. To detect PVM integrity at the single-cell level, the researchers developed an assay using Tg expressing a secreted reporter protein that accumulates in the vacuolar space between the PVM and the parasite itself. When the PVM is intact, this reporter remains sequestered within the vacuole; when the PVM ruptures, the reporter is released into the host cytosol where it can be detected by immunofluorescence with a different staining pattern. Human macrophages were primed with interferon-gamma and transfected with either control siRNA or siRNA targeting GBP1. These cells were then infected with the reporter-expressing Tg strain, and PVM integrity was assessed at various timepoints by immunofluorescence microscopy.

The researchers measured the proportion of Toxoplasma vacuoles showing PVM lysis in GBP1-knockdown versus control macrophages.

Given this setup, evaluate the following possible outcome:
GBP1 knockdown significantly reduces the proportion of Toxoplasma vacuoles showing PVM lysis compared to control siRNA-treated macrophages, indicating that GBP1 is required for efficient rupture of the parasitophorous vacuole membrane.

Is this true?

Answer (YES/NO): YES